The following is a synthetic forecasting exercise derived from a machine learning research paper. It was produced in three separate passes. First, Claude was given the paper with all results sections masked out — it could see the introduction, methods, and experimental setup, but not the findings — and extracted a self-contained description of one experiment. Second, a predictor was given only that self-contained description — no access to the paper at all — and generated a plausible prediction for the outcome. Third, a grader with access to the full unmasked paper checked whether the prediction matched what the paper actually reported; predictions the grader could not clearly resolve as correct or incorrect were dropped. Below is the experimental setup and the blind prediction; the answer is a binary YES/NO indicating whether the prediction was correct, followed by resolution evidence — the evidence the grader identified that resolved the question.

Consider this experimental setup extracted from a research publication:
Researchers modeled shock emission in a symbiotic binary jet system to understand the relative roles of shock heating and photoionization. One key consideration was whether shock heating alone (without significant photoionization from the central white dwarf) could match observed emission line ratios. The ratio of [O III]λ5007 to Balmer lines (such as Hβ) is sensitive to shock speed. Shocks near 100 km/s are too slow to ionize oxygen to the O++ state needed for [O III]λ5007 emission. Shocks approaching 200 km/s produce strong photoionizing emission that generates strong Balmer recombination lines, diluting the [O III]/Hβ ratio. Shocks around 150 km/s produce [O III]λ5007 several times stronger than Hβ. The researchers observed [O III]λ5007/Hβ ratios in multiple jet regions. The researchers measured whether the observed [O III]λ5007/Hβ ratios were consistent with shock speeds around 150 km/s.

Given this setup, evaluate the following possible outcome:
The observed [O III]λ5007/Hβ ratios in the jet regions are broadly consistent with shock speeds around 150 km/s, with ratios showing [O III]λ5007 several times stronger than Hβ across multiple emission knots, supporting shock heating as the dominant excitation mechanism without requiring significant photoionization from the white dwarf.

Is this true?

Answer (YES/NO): NO